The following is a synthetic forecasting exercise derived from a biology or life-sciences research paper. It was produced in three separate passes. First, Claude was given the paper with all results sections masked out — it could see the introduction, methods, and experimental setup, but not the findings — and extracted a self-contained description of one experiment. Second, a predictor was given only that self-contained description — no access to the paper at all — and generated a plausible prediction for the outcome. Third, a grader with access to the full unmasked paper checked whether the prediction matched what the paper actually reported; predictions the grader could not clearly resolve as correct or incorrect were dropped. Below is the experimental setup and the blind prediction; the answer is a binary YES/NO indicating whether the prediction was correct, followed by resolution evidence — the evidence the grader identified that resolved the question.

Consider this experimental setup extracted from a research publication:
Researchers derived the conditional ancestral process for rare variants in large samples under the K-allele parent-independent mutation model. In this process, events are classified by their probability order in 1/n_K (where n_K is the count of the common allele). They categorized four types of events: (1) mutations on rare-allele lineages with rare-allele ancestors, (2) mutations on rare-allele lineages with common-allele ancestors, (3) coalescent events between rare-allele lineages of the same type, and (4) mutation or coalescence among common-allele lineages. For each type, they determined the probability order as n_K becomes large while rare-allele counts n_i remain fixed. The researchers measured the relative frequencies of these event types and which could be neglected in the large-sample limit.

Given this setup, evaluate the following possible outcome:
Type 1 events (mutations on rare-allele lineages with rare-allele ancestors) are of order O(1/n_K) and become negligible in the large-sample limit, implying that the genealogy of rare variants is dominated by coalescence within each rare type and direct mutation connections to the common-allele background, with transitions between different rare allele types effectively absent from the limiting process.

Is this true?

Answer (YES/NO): NO